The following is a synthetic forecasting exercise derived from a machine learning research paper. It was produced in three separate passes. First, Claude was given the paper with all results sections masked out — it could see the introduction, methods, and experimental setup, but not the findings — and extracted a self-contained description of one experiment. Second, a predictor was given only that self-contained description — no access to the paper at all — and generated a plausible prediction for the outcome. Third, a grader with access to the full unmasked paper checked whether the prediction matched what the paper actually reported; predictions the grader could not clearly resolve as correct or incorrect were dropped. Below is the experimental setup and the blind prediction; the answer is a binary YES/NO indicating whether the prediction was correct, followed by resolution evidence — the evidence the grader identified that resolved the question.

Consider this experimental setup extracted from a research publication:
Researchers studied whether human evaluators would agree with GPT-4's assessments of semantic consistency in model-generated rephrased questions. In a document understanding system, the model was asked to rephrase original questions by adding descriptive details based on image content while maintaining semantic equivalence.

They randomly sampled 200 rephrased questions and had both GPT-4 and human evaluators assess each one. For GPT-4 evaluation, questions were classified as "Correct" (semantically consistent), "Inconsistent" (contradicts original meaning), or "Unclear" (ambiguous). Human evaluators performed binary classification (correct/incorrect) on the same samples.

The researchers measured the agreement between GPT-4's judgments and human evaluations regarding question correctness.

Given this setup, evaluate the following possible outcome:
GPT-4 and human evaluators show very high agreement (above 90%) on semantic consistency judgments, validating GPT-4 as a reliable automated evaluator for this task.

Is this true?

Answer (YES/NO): YES